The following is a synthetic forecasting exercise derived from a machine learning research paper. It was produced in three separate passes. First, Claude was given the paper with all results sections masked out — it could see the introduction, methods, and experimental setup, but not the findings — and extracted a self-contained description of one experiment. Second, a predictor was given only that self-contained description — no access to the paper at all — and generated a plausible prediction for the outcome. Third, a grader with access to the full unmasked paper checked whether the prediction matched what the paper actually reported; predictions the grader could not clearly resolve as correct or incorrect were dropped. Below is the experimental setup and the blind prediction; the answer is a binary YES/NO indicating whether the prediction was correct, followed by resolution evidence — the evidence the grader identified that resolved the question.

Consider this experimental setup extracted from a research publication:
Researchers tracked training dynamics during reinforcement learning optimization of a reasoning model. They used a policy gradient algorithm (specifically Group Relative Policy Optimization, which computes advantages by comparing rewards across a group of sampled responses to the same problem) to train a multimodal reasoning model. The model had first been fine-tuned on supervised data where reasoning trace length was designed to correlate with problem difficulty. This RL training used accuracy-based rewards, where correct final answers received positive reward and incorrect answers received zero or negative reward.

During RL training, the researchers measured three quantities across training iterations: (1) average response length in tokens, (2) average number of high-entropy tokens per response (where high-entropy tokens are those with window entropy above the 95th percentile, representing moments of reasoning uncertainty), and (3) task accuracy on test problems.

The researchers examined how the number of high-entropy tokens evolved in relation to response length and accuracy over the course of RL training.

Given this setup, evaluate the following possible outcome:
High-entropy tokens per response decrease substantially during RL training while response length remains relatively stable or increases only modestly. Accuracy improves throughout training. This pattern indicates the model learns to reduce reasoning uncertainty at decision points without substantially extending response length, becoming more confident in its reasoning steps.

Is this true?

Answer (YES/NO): NO